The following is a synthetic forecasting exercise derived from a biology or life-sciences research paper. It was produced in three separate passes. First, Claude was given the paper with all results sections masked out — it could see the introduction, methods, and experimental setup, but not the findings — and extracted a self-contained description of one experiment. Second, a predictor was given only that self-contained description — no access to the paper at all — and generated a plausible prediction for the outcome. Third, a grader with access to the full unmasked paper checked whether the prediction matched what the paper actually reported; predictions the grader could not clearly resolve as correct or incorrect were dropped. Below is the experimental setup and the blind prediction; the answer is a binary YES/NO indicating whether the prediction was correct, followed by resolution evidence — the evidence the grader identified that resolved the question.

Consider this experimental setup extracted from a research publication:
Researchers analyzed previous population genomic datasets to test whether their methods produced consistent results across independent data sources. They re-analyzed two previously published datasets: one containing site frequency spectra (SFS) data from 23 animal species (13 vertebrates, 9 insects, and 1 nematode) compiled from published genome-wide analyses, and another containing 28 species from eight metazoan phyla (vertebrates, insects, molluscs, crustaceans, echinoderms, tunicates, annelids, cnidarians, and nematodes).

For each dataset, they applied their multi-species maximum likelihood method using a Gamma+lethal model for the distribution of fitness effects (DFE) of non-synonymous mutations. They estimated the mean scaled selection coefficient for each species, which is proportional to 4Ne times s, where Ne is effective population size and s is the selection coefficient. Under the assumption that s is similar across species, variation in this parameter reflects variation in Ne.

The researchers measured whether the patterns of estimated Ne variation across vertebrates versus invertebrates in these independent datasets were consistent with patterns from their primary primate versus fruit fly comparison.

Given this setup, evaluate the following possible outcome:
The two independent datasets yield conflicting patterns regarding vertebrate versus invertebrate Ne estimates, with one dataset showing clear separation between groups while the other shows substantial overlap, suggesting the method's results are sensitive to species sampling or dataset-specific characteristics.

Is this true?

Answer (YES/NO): NO